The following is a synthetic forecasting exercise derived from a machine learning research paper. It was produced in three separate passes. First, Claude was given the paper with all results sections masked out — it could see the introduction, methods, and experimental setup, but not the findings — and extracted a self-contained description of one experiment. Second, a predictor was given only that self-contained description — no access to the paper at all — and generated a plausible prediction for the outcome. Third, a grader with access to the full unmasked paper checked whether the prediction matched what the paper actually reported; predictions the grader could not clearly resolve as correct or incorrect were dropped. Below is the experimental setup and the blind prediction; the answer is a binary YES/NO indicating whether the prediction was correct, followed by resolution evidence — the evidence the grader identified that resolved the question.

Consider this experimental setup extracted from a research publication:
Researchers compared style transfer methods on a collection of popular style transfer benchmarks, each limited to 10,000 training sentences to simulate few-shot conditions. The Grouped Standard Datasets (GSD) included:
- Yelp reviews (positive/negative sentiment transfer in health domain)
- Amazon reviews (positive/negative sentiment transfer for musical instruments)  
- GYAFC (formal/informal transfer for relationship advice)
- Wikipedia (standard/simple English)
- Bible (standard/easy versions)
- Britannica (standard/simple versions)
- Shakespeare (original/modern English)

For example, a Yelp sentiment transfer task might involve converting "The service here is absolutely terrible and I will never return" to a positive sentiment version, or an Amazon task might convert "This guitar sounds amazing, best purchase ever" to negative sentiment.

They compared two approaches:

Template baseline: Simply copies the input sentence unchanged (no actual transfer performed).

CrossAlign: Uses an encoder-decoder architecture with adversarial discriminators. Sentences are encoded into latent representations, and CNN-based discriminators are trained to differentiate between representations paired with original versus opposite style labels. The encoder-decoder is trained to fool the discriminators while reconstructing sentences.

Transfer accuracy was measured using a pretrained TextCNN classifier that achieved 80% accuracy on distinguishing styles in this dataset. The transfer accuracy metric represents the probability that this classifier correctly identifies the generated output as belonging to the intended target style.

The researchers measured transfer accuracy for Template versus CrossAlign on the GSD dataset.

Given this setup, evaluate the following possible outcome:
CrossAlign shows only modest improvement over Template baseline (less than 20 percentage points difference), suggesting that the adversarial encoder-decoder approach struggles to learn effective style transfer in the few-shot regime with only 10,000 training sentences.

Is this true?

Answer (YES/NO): NO